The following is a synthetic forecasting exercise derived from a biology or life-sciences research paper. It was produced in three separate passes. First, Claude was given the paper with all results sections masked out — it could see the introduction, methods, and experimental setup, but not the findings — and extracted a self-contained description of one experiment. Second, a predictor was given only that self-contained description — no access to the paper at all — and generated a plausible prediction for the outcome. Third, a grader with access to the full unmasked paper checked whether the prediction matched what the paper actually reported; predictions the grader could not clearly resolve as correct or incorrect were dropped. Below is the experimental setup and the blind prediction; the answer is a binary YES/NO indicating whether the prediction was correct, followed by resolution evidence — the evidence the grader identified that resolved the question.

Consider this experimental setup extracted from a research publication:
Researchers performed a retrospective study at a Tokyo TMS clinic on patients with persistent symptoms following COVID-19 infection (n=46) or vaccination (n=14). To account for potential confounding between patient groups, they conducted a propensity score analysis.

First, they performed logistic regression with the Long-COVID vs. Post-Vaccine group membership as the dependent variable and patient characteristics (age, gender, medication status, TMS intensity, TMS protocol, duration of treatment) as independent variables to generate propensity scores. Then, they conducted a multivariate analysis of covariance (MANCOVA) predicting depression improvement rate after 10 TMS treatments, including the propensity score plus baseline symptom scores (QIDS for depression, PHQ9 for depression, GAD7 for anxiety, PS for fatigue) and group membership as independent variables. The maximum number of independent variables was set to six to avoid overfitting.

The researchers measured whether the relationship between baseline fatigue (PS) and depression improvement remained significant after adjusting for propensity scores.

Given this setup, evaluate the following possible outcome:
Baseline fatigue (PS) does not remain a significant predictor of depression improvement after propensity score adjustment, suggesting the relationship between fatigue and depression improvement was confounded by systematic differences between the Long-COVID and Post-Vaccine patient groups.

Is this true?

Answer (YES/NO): NO